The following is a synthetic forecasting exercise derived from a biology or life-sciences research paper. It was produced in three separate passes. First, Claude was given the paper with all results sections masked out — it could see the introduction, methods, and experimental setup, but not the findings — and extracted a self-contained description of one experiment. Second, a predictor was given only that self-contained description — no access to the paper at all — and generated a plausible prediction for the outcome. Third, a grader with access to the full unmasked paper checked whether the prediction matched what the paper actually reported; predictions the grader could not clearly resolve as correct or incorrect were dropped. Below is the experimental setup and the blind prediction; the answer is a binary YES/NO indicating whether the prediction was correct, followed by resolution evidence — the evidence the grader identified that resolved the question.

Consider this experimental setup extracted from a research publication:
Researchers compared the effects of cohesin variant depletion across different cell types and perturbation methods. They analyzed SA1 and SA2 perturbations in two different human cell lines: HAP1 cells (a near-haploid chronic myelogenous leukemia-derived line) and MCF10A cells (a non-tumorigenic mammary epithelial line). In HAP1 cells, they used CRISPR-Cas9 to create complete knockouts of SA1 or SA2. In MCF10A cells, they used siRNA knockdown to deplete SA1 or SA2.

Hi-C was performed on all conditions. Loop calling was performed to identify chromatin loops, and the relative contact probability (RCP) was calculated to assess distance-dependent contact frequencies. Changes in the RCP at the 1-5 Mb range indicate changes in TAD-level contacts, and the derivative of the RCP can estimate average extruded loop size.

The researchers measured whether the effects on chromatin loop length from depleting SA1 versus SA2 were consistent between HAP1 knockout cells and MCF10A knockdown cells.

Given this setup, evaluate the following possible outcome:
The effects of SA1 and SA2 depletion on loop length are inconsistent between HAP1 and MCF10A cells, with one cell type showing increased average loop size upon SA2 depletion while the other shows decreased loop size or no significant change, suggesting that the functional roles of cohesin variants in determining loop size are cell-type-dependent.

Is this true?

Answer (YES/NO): NO